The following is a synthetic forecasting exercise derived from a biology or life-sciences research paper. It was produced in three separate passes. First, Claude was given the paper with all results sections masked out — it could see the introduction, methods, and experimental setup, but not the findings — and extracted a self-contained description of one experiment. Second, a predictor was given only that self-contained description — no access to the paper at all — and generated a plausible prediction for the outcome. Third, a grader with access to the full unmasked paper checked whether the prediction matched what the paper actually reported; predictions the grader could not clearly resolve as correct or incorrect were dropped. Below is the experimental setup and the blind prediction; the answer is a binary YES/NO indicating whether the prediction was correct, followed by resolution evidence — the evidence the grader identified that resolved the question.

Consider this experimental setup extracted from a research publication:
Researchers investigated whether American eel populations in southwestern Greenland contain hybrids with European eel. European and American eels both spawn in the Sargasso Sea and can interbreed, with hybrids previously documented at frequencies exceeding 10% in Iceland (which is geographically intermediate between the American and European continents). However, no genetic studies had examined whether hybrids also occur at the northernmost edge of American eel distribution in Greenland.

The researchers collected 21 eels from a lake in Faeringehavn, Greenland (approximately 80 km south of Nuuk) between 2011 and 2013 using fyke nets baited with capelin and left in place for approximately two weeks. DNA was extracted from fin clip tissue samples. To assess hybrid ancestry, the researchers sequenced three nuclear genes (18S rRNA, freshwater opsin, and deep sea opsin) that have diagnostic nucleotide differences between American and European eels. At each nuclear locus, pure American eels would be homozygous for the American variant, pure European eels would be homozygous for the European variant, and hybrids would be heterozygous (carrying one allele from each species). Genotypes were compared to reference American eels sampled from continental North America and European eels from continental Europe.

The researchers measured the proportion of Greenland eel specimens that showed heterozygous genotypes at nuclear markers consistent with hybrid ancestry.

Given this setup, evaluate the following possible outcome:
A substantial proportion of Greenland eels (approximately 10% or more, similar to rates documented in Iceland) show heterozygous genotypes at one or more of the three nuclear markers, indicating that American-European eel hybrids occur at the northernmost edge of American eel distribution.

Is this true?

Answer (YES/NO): YES